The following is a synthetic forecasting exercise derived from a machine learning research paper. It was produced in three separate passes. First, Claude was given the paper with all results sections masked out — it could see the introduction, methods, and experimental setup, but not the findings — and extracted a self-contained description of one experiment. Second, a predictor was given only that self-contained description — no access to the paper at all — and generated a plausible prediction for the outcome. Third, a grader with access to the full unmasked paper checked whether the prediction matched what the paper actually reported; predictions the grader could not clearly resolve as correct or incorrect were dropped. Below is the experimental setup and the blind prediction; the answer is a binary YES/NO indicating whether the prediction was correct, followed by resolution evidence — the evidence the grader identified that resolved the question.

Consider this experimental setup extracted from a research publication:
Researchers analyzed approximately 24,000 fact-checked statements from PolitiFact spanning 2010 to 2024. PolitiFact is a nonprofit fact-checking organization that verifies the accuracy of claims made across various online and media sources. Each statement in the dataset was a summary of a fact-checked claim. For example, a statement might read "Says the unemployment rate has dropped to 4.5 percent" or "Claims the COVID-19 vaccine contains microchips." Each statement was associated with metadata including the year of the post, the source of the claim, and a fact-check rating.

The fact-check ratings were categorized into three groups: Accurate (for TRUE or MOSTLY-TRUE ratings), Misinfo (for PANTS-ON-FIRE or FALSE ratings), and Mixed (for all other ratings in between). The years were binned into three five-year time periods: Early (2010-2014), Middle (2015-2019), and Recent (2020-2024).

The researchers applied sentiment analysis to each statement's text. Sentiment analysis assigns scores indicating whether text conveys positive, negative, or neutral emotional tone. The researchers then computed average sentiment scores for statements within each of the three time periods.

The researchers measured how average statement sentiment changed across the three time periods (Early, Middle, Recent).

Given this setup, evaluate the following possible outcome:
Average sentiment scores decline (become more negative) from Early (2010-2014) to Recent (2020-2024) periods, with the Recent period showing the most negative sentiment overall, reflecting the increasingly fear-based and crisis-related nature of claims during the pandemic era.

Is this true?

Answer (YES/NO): YES